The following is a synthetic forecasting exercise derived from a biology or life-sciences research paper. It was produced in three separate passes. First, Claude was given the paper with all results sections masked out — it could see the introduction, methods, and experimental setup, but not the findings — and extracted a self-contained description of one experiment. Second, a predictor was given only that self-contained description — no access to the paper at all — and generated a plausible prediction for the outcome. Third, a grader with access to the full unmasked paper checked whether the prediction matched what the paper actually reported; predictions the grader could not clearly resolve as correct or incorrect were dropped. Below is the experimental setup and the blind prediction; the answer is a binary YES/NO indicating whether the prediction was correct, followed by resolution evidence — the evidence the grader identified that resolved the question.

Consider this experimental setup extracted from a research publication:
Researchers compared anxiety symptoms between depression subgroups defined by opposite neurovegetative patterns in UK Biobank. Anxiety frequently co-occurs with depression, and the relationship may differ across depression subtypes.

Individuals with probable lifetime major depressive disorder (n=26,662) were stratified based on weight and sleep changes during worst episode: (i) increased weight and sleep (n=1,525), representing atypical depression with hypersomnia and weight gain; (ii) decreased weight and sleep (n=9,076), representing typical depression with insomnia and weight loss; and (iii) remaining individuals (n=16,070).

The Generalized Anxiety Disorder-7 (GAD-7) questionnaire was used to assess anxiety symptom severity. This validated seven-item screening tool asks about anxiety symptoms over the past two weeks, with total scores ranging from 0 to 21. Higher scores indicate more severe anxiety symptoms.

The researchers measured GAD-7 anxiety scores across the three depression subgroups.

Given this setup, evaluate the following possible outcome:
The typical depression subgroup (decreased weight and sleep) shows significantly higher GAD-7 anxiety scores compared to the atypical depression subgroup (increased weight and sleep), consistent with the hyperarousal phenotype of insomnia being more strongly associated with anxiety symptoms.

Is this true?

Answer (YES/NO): NO